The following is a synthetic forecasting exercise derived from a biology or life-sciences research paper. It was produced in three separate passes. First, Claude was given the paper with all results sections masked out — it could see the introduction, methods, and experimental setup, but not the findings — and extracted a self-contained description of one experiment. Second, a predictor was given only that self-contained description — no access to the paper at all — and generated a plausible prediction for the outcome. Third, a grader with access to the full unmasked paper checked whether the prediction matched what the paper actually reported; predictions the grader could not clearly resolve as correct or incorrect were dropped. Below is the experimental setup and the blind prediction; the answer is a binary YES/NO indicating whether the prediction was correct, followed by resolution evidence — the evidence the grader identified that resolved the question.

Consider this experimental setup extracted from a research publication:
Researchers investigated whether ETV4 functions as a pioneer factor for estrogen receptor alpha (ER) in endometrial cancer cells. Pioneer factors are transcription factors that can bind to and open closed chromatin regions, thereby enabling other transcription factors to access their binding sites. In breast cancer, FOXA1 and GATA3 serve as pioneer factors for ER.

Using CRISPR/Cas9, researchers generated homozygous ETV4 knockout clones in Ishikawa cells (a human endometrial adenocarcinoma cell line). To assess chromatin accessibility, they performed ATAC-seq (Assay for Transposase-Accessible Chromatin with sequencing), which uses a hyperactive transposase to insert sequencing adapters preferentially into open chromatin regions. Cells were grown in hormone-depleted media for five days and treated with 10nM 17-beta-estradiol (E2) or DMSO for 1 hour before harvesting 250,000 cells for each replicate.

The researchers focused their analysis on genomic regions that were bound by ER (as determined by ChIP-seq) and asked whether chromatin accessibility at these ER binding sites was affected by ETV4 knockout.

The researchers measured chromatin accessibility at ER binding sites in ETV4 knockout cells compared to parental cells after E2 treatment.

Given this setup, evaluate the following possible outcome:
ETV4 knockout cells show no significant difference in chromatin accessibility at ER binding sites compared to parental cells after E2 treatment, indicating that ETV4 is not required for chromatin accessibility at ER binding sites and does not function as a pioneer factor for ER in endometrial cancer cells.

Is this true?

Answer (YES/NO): NO